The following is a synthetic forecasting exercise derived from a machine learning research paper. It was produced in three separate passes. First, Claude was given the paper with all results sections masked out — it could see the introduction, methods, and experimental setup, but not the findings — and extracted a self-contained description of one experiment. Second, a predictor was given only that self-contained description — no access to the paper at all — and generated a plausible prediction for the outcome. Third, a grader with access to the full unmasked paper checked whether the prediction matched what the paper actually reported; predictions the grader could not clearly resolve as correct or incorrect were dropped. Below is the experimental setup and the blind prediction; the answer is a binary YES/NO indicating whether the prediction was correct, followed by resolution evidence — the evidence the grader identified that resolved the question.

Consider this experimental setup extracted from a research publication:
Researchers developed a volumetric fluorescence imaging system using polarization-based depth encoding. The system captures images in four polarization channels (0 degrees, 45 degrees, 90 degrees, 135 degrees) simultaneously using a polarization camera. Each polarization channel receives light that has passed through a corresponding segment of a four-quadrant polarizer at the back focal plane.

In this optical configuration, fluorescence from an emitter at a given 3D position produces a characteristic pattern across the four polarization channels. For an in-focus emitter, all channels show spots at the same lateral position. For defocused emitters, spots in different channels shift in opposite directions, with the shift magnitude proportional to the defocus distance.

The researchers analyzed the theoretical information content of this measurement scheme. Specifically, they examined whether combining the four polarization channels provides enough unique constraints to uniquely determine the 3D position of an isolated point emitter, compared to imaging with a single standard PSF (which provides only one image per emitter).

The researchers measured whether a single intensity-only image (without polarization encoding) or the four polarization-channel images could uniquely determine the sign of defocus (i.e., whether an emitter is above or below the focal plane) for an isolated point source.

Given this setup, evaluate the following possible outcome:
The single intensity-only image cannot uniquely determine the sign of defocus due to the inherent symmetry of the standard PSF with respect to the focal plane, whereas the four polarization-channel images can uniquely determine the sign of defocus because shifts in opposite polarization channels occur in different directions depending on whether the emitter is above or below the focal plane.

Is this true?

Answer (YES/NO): YES